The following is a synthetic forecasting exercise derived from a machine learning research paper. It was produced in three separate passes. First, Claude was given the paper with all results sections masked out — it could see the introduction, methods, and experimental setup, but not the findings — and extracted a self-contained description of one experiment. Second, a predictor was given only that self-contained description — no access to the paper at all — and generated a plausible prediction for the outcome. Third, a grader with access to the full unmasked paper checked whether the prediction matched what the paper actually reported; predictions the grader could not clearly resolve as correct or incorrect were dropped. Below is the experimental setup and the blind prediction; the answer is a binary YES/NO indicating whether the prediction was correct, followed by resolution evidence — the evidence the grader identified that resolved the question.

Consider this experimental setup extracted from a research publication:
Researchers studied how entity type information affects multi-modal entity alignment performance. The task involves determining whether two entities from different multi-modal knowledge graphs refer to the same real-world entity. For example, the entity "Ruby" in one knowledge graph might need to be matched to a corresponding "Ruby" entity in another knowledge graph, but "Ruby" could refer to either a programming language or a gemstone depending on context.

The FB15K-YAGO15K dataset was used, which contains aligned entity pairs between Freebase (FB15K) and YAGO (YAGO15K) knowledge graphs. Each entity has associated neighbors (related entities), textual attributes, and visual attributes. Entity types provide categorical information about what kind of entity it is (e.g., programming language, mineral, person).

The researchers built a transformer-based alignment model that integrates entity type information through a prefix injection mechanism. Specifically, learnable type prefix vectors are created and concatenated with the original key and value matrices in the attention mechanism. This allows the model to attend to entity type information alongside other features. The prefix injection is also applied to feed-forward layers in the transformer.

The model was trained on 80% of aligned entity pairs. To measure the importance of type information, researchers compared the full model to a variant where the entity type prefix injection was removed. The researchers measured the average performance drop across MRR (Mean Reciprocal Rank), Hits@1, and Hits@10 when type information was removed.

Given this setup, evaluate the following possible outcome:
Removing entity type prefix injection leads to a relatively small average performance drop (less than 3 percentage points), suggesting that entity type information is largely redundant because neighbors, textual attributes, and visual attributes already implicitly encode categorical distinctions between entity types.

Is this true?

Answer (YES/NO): YES